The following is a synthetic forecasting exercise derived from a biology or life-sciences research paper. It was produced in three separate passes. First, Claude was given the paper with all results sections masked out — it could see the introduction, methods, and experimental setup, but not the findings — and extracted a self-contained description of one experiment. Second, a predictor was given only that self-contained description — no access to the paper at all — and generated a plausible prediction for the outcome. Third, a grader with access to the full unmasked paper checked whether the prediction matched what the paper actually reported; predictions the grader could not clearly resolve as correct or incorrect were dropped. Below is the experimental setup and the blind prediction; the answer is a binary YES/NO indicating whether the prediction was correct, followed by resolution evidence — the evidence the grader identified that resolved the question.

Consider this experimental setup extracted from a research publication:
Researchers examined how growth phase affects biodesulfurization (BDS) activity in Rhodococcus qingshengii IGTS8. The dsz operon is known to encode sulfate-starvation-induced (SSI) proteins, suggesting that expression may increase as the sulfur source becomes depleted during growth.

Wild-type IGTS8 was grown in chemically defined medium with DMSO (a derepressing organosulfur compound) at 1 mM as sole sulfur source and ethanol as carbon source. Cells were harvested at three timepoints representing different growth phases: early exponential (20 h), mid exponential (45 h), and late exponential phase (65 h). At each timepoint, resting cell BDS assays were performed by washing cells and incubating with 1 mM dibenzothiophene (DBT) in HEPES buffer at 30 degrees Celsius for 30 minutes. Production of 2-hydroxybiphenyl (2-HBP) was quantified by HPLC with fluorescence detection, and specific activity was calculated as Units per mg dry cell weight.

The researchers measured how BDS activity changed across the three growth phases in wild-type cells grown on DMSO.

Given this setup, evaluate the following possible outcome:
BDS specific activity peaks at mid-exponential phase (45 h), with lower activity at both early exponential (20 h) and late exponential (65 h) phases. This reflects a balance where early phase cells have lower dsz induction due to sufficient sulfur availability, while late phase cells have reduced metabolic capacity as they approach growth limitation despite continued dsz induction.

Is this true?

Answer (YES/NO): YES